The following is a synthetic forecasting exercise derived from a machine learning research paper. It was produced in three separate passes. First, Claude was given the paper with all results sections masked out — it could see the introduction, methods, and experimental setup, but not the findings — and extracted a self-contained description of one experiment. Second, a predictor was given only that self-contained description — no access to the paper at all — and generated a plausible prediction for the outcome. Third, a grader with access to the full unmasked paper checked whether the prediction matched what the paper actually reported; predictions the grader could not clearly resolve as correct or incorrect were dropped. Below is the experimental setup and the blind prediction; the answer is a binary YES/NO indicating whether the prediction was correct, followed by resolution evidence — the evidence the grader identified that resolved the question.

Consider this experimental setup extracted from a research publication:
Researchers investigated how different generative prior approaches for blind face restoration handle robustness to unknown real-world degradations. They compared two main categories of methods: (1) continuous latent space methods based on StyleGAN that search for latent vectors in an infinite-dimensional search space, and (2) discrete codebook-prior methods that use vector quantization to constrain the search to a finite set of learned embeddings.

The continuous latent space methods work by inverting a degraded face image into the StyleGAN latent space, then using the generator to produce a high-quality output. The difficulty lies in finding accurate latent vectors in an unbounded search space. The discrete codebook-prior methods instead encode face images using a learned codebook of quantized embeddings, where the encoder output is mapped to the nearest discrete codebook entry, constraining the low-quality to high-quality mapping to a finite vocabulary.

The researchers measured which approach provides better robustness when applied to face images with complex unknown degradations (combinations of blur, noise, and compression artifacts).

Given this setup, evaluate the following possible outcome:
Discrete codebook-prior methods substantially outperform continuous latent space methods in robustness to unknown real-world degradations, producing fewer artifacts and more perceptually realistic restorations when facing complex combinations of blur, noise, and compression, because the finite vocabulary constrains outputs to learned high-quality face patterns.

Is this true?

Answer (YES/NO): NO